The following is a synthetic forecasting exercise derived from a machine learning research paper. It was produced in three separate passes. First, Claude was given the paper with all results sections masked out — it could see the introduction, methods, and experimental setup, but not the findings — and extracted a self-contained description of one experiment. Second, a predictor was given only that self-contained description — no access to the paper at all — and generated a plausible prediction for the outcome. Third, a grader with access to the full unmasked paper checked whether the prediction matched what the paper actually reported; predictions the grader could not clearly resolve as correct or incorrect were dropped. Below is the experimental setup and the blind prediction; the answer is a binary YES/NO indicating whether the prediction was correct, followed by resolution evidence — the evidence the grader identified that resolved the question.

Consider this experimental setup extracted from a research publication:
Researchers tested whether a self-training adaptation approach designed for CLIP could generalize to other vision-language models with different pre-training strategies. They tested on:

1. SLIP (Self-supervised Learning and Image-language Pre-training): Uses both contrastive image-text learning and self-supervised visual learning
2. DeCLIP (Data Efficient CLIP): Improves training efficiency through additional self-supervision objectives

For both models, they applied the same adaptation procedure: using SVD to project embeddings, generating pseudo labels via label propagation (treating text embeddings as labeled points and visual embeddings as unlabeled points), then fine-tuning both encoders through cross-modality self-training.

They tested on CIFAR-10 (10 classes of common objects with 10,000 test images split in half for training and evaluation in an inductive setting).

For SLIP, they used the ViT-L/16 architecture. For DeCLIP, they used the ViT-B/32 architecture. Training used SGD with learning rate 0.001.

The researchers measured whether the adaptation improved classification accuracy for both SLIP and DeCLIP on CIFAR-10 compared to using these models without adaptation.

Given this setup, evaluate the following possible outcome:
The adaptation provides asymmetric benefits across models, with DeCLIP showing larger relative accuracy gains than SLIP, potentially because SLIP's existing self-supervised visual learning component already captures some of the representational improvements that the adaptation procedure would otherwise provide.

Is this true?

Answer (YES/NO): YES